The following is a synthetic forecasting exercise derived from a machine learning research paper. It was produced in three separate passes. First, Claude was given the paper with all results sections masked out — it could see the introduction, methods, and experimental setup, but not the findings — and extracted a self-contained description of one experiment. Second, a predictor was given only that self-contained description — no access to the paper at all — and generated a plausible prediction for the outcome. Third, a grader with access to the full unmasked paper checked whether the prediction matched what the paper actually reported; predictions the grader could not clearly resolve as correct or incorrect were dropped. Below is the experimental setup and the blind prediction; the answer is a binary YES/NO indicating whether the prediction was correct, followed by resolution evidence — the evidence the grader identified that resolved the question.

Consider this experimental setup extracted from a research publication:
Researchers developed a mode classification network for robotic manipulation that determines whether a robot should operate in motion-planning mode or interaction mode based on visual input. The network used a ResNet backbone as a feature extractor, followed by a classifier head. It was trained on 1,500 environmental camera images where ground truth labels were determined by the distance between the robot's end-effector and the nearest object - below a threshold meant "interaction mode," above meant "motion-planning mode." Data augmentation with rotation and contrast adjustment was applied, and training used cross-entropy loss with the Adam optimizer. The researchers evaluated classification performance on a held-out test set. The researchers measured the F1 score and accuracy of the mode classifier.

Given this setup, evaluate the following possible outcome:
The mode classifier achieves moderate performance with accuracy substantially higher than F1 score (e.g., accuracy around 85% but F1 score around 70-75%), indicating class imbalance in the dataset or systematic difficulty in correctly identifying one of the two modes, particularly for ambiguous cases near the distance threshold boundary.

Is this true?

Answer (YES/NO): NO